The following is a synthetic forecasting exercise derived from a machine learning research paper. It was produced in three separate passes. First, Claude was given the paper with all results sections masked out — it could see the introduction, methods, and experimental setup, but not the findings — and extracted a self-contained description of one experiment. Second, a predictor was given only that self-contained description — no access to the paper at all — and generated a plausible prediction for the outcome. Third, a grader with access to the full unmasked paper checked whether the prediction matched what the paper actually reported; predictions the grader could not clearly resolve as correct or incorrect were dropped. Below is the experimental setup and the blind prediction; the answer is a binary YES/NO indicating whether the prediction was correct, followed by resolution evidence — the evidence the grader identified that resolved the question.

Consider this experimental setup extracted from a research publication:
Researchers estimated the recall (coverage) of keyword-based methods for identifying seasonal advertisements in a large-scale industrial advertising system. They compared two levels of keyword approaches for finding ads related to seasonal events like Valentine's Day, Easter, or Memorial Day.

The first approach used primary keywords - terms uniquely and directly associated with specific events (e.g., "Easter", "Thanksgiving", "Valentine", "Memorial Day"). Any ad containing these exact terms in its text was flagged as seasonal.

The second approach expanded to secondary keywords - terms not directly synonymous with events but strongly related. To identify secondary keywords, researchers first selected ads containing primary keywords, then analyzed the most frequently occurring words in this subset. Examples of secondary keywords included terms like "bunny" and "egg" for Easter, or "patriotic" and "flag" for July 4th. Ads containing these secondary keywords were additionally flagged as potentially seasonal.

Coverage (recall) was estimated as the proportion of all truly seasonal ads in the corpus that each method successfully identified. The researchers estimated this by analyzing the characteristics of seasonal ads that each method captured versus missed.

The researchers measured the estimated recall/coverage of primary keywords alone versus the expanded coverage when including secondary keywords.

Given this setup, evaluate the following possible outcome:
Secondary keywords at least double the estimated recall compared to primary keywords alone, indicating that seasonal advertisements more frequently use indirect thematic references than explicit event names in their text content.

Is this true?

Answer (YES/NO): NO